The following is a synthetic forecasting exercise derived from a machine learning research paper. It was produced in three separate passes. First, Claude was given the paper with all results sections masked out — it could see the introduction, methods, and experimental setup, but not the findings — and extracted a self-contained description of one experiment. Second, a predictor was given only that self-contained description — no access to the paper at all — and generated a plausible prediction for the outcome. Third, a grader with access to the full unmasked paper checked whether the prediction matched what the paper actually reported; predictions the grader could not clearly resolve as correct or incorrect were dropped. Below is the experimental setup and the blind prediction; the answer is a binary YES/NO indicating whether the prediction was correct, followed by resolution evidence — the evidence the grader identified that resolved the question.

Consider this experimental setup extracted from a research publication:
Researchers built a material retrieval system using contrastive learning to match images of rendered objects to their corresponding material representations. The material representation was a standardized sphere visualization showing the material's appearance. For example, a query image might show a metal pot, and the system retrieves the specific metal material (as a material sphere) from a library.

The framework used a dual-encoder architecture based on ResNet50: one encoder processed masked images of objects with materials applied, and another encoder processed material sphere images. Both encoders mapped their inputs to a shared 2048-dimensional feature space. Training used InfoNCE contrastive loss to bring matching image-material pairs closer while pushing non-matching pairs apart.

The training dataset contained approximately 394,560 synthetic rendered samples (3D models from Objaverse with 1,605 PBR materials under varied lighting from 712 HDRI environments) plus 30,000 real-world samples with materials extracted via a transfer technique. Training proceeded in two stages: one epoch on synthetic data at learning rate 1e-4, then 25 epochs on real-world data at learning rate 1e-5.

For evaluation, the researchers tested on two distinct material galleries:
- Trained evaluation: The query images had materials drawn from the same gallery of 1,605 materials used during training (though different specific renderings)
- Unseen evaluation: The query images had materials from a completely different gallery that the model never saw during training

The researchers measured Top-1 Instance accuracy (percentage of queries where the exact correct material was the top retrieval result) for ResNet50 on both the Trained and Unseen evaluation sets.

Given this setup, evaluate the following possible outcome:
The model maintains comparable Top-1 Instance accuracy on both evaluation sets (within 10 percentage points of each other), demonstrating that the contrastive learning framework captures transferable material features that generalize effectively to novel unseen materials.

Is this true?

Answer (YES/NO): NO